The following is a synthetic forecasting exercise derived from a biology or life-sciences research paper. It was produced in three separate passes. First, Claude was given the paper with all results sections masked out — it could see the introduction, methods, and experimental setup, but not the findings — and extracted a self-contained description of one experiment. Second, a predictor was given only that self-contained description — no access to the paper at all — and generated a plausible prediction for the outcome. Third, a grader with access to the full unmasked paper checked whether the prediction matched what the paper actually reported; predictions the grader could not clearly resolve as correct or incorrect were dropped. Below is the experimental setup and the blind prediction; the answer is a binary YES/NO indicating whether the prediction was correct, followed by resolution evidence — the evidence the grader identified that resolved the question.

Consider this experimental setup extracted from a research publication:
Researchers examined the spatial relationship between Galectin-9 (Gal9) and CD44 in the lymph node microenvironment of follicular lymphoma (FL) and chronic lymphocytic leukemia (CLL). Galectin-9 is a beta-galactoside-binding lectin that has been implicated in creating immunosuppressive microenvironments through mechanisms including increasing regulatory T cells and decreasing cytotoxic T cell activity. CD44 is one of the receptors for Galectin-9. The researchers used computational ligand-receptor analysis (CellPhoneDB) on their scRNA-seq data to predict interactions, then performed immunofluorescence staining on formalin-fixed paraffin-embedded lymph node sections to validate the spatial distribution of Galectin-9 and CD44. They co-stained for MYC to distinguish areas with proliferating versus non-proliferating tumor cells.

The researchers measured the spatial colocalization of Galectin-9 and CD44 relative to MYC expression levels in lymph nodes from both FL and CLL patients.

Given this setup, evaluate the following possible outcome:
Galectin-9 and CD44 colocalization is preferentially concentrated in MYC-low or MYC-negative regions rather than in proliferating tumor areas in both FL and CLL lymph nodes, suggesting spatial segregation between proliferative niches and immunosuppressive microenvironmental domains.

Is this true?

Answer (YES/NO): NO